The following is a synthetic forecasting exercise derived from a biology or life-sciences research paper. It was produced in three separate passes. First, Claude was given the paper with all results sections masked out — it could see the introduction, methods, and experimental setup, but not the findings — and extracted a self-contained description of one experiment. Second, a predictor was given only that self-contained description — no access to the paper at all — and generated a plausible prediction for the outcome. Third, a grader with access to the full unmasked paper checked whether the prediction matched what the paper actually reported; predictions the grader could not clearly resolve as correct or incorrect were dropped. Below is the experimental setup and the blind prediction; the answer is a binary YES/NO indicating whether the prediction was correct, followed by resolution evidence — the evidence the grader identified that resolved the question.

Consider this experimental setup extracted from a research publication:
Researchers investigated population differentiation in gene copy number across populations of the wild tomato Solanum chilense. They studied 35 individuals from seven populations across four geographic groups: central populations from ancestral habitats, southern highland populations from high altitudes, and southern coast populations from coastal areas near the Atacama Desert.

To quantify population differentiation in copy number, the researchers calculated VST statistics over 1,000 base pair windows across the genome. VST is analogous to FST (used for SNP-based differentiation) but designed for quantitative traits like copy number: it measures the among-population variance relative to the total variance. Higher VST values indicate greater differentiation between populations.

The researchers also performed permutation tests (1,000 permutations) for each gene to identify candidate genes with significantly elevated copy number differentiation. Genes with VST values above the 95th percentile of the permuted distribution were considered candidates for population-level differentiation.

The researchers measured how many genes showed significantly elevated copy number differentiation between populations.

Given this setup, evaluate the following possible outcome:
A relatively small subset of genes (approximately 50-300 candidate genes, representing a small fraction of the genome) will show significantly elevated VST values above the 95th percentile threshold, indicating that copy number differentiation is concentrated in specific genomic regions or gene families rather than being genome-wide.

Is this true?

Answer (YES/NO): NO